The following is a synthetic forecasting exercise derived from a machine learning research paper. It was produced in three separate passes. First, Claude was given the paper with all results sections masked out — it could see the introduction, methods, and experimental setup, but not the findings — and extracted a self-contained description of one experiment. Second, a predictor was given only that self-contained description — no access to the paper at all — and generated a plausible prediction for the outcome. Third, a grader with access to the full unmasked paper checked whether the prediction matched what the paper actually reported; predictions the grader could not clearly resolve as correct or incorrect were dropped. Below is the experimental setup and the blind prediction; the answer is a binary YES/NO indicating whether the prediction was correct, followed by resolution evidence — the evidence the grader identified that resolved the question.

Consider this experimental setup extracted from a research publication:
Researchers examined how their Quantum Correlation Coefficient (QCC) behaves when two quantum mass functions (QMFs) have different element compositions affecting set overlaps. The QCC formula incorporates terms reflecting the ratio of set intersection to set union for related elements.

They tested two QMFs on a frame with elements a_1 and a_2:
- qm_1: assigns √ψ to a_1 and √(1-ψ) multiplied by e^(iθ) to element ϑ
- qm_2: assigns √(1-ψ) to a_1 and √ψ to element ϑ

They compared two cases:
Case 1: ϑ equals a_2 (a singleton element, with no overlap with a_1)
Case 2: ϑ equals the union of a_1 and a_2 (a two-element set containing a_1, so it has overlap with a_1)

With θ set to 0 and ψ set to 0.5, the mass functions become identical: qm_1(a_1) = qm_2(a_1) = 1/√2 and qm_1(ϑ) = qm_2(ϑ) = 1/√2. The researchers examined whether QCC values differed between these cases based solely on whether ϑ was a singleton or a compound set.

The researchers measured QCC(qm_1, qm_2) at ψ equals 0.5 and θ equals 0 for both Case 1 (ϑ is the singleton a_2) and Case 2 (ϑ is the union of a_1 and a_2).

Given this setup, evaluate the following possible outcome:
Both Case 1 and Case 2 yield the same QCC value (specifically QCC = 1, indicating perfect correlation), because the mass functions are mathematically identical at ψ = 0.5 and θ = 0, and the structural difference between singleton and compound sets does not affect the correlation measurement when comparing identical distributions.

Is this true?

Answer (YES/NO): YES